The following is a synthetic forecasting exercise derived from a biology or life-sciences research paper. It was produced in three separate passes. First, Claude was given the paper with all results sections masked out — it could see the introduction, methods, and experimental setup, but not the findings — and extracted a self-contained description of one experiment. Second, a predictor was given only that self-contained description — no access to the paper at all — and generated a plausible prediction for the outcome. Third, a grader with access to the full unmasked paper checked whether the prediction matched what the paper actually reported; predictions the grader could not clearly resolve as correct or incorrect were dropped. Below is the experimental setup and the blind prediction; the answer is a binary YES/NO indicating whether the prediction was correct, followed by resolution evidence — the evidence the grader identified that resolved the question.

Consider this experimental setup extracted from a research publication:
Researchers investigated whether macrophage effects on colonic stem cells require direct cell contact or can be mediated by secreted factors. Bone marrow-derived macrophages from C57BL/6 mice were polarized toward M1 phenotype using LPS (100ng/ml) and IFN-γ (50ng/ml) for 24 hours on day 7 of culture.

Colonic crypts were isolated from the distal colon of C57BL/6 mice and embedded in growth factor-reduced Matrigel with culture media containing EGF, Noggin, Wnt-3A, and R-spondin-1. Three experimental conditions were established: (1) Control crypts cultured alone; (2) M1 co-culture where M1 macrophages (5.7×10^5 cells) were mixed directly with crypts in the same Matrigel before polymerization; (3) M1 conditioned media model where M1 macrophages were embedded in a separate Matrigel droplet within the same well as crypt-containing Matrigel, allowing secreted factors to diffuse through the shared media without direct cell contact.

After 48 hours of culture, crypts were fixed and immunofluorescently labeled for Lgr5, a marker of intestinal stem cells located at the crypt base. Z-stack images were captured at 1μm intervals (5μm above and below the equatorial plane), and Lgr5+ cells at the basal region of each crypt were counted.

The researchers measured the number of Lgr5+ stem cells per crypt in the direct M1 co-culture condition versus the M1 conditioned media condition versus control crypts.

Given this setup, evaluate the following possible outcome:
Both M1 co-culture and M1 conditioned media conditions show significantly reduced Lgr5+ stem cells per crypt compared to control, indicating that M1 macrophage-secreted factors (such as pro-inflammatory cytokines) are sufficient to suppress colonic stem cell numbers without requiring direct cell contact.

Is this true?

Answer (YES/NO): NO